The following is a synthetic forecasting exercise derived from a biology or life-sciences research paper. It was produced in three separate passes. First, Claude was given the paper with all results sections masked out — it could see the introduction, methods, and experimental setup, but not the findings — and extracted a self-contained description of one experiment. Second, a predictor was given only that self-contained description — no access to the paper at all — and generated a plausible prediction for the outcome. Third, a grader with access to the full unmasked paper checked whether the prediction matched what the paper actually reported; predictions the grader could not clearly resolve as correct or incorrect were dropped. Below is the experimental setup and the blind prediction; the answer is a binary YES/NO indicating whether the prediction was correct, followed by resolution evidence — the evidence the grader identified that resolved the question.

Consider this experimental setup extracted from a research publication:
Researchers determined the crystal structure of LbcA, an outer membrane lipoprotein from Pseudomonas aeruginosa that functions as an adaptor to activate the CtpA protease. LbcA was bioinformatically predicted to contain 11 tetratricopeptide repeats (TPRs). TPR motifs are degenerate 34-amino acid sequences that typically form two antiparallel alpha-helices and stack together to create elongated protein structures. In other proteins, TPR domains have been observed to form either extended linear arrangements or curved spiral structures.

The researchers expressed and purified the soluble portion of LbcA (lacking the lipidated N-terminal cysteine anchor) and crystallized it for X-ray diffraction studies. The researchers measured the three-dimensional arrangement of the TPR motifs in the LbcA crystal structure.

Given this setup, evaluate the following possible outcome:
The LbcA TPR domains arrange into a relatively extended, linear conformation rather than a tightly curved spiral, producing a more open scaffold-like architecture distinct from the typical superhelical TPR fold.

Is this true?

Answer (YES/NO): NO